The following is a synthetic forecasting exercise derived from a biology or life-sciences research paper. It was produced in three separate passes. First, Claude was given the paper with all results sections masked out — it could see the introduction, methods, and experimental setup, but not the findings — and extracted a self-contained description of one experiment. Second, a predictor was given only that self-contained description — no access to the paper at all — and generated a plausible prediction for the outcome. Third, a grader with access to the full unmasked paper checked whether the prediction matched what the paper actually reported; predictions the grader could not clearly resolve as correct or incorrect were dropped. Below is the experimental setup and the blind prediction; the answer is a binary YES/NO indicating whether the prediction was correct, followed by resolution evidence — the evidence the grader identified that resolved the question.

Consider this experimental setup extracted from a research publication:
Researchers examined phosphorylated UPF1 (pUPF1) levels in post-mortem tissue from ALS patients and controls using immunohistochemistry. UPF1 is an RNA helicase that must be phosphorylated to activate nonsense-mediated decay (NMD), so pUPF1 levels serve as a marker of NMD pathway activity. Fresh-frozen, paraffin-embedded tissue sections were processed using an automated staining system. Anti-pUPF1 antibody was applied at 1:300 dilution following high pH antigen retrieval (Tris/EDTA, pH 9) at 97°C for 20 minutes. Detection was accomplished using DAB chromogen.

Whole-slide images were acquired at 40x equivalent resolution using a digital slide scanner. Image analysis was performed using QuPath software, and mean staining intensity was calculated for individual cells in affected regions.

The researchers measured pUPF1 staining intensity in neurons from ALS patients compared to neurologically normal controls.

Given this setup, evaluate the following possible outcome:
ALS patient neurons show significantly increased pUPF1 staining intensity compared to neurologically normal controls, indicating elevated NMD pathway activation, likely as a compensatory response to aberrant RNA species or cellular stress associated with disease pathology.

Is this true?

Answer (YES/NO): NO